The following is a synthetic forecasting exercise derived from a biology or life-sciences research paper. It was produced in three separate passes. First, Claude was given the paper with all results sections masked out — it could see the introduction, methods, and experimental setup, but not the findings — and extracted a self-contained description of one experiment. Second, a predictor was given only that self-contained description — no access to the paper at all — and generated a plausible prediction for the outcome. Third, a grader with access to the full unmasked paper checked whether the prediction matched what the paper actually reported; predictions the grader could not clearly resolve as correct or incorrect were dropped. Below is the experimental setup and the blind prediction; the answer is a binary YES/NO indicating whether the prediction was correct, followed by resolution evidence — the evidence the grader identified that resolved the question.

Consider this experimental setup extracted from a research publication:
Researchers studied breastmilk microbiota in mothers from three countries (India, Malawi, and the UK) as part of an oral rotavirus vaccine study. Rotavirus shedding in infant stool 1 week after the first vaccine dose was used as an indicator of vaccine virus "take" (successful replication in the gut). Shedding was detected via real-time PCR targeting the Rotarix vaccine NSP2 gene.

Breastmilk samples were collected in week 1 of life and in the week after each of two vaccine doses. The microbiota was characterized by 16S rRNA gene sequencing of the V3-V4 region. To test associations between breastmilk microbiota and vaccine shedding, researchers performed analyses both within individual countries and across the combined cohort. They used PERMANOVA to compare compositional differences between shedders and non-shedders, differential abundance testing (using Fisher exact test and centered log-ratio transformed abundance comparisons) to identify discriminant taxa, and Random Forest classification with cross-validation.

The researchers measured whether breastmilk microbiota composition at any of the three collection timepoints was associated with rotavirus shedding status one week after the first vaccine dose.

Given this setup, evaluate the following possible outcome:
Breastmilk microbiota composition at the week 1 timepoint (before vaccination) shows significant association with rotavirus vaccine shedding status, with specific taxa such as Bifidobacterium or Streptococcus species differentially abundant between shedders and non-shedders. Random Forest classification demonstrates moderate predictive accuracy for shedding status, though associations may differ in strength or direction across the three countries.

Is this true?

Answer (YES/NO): NO